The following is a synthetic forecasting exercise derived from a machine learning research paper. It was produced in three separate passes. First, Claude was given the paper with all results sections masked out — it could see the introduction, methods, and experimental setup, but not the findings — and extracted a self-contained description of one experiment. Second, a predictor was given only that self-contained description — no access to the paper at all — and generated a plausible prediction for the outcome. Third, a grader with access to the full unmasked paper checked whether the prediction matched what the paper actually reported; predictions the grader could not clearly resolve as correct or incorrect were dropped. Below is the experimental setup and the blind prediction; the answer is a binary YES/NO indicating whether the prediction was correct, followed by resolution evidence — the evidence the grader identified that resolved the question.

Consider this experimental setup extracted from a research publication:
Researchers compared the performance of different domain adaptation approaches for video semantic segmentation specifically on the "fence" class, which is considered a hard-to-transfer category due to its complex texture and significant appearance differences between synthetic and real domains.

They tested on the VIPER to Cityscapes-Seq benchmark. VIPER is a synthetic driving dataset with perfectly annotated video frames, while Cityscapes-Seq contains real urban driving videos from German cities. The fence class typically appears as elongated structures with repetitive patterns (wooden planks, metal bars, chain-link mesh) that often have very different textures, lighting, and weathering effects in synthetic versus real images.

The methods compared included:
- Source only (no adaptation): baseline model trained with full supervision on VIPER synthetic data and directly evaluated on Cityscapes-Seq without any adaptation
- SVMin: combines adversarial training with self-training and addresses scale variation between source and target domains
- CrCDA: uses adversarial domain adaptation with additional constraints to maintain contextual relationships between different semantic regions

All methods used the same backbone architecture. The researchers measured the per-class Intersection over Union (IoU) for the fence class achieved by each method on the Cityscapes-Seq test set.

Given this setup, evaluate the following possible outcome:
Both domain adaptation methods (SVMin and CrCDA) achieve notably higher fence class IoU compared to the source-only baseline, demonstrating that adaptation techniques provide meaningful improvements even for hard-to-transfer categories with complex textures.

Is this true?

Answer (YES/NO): YES